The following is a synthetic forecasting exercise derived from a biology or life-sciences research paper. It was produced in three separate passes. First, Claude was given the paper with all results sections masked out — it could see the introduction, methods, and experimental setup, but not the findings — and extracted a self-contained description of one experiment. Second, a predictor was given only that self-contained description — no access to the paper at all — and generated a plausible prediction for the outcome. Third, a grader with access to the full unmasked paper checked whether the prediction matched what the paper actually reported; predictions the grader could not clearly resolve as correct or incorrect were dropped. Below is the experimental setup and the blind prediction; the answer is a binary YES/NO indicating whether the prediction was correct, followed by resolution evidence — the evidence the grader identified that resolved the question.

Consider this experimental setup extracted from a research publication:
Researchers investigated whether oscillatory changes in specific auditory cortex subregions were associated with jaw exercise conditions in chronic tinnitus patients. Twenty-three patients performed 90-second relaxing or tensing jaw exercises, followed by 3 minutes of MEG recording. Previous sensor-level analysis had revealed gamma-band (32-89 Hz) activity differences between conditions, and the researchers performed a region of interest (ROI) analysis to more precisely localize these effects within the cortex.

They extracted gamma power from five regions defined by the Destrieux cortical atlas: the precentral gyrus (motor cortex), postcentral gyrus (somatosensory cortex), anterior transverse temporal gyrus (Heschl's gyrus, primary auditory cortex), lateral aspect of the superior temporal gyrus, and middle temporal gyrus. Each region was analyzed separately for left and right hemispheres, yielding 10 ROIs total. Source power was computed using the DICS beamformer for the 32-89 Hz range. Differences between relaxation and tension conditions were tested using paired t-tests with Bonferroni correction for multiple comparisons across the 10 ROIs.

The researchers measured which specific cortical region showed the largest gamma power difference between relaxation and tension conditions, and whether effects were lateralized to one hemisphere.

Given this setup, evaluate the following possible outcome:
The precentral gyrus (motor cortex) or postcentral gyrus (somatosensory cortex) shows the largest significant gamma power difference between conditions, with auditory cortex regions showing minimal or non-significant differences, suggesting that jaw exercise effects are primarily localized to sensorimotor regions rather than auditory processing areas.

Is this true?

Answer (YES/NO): NO